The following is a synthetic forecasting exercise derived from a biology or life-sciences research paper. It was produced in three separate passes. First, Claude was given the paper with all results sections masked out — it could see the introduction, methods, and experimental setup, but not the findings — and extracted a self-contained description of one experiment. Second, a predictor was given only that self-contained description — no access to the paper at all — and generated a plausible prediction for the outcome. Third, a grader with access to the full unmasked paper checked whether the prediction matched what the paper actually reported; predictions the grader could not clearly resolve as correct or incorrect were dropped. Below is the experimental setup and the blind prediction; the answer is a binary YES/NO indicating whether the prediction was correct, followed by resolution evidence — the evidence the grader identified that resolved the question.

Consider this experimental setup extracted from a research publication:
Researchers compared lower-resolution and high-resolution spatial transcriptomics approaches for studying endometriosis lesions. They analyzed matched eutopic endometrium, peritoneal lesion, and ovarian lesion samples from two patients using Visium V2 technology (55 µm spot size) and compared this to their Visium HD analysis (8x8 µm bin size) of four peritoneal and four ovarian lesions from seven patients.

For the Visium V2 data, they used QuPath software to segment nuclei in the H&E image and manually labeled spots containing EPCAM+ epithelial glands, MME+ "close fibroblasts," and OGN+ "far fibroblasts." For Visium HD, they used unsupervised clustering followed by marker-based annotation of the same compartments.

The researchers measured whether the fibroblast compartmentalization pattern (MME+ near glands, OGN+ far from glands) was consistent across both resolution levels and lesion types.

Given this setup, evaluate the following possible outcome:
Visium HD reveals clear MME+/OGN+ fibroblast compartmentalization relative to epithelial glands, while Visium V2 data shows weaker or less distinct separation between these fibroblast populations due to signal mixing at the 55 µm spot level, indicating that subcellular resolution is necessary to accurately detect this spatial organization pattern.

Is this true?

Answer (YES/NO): NO